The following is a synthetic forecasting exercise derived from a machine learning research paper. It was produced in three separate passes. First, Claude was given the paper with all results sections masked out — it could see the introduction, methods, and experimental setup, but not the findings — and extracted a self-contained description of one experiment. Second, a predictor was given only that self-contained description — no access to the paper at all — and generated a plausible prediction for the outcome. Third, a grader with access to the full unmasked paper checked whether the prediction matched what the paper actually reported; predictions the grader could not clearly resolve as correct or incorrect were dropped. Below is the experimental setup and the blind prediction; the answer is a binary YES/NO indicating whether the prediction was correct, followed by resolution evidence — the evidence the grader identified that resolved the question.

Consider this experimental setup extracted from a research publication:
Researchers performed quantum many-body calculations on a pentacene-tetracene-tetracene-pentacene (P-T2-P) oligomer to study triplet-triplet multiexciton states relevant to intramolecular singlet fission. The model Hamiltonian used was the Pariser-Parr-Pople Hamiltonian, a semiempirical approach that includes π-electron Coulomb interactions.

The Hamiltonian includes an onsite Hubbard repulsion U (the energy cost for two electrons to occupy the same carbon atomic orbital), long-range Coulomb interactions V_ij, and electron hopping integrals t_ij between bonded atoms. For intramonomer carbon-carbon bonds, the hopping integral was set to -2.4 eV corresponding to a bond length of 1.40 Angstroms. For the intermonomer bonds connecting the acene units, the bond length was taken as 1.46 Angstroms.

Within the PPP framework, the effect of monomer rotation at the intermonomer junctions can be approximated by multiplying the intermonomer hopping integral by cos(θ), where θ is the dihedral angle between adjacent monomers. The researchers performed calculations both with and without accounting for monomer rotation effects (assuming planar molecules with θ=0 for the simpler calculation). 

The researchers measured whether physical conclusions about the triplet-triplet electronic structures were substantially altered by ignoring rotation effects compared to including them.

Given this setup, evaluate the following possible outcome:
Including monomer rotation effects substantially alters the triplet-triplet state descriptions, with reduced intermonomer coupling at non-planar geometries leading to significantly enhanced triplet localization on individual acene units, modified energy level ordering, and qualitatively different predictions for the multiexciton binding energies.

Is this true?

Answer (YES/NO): NO